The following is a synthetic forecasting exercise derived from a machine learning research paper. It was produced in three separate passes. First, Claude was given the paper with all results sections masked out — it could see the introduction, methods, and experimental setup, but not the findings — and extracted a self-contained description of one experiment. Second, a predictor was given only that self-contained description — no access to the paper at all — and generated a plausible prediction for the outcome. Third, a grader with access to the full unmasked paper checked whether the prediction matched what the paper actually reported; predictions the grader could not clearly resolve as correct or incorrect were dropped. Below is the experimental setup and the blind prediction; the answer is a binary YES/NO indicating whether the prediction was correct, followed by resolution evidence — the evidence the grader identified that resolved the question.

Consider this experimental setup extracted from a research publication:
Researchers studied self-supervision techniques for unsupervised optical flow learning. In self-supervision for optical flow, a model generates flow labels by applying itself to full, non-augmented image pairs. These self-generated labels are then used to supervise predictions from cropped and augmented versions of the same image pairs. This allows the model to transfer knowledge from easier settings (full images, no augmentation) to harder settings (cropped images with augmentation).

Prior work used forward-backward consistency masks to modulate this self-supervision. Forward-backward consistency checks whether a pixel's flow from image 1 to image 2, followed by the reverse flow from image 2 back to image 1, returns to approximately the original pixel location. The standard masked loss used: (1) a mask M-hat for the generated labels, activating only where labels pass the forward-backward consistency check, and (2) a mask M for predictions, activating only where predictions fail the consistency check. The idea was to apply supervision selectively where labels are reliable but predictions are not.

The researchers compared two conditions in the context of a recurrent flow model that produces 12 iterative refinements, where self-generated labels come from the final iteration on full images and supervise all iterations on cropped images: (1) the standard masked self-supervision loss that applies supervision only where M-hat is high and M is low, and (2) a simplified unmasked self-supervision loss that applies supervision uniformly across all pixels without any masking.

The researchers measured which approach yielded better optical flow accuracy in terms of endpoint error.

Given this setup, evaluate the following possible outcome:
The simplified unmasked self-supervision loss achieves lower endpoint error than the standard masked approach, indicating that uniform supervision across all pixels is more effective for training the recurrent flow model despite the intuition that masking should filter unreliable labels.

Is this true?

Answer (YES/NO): YES